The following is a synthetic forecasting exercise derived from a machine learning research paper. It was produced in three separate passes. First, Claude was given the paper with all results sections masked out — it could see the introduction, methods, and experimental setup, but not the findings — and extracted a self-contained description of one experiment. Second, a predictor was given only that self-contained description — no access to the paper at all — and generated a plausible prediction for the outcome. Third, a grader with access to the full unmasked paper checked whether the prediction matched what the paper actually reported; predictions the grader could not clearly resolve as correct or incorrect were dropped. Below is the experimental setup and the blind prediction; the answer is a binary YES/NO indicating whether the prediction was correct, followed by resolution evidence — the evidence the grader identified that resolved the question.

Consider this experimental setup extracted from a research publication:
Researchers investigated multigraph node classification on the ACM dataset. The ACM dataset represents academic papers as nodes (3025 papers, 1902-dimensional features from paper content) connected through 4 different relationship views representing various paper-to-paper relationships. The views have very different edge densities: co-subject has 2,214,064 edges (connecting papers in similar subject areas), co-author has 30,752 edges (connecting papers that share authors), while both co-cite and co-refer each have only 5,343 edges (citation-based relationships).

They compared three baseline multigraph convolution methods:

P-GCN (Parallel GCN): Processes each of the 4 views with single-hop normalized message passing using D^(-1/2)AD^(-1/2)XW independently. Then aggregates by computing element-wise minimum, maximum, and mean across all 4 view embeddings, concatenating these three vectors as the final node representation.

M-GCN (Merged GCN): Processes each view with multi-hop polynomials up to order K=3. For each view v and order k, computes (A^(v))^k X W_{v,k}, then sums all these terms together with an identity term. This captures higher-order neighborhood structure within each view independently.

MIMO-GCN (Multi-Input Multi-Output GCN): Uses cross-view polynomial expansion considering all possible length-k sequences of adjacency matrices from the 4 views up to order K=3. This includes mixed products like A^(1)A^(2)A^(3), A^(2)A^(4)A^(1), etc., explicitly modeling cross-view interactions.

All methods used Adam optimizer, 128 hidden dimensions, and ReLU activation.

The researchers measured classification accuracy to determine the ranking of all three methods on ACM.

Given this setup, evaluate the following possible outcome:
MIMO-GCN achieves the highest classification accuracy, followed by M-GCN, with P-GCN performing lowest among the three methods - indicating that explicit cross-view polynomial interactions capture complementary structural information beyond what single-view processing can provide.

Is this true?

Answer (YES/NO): YES